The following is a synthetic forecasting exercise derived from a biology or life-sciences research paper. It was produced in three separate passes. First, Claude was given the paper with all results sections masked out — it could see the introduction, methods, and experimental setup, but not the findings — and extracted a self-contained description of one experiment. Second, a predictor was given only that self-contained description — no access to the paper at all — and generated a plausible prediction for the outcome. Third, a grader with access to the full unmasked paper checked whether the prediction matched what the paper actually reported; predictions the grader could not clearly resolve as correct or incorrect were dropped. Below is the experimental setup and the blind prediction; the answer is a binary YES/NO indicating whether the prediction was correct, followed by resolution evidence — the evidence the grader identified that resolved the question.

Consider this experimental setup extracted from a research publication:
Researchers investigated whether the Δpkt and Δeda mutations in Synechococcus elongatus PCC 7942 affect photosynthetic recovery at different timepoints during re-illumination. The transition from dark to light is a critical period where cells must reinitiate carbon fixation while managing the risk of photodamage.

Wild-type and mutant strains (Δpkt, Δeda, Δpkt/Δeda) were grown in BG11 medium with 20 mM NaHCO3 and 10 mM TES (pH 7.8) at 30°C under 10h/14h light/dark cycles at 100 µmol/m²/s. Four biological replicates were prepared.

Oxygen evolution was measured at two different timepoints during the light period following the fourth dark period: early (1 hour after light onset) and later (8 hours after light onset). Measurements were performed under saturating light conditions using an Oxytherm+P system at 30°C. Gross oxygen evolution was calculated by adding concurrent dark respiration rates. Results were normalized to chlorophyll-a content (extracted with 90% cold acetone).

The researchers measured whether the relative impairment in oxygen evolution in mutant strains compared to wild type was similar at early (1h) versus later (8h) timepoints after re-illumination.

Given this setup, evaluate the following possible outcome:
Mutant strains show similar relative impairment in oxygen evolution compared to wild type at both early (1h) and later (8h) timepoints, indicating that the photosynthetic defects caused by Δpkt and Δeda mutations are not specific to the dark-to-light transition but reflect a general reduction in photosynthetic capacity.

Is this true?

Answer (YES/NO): NO